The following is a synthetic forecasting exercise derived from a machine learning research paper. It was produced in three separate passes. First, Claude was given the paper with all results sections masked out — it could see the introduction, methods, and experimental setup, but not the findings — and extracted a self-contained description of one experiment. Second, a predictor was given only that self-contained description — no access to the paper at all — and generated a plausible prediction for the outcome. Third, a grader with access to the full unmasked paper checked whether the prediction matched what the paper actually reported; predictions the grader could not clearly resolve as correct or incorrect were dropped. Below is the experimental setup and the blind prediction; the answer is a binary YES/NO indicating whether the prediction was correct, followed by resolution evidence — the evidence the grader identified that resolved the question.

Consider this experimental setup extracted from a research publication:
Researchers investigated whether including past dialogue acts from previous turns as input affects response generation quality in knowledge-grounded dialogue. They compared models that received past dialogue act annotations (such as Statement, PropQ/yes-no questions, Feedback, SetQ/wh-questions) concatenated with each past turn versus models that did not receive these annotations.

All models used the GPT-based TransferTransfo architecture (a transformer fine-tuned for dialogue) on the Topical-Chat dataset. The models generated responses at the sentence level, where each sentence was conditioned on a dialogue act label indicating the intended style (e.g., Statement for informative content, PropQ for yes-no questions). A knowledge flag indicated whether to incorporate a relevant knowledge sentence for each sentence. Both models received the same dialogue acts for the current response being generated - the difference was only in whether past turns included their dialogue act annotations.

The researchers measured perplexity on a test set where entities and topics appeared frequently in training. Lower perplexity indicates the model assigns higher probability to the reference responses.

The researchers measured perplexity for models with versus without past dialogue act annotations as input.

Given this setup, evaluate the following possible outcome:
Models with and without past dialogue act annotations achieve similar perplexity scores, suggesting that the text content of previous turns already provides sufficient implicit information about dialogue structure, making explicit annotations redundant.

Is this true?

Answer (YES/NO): NO